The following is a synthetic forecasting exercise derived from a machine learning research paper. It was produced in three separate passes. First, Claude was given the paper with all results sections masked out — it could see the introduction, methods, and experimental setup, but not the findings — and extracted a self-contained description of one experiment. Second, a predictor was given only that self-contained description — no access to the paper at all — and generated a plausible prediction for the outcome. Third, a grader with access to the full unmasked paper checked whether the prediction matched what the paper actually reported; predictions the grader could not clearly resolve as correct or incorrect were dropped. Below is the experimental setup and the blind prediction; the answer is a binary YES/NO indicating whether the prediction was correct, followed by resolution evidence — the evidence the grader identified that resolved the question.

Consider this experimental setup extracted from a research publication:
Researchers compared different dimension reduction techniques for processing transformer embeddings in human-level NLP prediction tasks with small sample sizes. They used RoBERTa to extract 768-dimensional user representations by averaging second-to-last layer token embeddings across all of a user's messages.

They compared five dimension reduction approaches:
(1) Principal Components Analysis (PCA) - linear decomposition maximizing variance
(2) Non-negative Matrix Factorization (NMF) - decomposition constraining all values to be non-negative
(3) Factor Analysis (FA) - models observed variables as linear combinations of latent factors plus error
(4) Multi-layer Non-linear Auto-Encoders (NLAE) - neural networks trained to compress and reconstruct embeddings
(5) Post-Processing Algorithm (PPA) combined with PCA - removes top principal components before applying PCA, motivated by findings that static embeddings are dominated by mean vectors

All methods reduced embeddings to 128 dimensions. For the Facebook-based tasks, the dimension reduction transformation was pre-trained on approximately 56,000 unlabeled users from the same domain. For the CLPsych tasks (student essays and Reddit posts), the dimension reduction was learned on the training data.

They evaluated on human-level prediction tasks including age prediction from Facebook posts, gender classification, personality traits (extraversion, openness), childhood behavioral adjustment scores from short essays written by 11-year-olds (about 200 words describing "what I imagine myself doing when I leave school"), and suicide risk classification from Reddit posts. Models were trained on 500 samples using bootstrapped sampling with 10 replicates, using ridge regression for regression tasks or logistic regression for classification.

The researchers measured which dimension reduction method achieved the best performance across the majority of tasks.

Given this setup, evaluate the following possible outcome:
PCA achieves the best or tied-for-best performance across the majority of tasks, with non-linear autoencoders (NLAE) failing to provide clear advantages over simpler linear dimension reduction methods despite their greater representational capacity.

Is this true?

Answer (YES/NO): YES